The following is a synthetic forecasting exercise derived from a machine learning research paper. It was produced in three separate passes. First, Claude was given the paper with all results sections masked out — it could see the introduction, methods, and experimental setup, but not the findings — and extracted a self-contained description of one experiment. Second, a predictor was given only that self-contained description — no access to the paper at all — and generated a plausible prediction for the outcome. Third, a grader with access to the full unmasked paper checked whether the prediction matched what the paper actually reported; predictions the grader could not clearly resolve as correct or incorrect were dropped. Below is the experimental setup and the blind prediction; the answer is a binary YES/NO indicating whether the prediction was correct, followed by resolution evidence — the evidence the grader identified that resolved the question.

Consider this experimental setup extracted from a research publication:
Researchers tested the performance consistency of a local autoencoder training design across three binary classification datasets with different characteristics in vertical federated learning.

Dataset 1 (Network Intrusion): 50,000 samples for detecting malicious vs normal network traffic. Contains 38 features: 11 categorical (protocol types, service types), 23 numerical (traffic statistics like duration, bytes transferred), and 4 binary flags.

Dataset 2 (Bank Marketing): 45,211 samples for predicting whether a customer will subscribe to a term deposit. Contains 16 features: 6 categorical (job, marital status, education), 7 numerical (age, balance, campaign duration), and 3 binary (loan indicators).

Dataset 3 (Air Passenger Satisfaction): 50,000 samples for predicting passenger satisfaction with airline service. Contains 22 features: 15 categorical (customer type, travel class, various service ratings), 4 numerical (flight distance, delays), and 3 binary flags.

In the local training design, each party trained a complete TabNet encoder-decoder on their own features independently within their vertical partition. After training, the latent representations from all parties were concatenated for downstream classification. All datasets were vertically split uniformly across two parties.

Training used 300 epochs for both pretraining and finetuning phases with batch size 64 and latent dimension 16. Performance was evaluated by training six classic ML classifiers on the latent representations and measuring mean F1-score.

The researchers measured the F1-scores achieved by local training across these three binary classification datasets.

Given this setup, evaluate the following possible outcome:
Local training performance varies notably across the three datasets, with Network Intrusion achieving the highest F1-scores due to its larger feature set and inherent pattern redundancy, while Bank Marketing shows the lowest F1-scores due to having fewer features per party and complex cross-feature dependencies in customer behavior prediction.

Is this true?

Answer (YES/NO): NO